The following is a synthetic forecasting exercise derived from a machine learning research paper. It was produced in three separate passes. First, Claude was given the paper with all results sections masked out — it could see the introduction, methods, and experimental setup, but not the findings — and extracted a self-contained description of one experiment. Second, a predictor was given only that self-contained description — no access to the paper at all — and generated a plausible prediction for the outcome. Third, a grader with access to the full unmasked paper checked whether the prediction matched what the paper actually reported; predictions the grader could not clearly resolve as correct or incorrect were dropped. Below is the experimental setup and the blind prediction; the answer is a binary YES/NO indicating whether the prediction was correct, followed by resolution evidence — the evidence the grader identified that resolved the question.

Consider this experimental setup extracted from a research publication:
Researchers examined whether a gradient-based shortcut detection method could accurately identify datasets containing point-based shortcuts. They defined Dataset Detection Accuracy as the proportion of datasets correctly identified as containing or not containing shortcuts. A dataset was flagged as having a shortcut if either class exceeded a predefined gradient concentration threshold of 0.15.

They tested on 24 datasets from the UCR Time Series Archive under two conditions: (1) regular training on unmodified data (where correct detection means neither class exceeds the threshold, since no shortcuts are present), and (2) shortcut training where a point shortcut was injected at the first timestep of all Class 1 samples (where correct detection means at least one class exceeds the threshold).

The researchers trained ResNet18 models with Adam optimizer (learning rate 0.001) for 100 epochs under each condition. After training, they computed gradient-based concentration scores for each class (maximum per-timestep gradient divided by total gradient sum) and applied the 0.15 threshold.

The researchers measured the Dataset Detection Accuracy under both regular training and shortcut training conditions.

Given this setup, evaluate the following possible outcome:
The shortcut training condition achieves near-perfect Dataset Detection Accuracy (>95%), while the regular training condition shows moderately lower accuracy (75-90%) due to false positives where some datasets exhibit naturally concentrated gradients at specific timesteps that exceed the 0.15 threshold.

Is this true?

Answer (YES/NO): NO